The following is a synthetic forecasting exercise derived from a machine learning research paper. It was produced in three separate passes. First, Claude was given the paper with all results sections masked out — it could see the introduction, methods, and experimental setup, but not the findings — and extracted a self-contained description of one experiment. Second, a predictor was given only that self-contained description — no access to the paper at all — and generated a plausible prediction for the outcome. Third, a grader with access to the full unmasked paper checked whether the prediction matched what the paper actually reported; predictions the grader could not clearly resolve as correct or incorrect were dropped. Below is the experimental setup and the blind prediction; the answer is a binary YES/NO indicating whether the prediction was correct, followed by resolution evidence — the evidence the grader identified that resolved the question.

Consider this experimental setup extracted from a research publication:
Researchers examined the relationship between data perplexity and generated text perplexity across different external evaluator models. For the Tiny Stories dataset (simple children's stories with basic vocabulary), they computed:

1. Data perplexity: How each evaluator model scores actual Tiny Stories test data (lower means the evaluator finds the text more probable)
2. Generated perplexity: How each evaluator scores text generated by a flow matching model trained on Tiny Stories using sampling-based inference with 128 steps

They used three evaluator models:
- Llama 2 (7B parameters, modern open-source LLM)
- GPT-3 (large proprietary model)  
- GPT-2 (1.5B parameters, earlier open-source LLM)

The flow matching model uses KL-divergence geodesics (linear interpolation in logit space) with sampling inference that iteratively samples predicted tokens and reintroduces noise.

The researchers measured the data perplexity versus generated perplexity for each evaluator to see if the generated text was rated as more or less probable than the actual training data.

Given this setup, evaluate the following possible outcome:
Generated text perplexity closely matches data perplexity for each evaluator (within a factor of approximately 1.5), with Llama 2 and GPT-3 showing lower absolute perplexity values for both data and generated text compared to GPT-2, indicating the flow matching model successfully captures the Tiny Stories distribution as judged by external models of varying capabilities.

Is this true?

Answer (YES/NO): YES